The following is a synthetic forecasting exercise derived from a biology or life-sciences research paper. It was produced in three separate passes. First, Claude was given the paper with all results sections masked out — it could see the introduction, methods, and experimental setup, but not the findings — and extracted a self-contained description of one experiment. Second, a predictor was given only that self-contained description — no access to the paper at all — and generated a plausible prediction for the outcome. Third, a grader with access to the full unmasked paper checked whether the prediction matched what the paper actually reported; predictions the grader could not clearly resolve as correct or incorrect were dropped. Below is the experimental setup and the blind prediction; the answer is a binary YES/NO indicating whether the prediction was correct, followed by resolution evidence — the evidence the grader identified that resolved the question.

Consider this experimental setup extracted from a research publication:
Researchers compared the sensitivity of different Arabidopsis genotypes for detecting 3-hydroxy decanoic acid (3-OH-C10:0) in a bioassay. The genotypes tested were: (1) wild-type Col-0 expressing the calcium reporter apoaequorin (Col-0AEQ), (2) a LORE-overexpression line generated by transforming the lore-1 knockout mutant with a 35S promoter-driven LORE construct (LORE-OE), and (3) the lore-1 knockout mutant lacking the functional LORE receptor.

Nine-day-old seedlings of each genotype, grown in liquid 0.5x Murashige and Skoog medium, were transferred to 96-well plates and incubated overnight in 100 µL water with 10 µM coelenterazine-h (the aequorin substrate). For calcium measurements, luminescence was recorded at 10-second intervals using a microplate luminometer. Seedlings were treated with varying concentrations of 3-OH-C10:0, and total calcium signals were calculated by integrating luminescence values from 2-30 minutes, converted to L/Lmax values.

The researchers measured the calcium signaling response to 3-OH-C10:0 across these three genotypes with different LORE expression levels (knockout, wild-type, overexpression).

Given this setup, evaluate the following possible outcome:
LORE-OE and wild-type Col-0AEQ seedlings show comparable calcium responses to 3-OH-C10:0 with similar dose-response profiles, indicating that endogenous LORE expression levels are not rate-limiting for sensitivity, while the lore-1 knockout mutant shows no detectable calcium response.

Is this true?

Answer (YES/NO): NO